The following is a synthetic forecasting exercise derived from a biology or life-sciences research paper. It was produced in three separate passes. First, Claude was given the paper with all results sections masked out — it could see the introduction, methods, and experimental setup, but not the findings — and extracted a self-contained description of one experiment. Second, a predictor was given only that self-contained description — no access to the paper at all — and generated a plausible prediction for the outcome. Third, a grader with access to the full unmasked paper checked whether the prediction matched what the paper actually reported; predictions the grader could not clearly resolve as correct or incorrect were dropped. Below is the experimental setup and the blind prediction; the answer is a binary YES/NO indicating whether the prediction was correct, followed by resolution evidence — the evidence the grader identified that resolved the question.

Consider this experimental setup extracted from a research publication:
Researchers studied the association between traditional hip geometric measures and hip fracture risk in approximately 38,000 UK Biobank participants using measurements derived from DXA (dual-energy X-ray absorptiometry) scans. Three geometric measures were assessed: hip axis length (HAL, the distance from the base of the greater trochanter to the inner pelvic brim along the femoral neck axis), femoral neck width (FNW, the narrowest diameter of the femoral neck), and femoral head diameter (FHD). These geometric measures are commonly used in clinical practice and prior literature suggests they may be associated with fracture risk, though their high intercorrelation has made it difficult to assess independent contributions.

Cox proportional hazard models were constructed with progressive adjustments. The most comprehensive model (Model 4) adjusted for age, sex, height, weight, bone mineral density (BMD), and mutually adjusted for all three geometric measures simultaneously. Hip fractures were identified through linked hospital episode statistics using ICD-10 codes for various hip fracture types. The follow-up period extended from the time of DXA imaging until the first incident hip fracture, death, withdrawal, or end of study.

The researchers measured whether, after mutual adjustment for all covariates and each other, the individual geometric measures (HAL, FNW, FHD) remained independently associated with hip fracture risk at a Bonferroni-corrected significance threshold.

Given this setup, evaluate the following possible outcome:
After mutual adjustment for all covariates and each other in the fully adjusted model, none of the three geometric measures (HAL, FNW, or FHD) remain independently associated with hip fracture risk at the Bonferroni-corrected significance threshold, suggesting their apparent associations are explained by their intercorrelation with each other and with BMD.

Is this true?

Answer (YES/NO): YES